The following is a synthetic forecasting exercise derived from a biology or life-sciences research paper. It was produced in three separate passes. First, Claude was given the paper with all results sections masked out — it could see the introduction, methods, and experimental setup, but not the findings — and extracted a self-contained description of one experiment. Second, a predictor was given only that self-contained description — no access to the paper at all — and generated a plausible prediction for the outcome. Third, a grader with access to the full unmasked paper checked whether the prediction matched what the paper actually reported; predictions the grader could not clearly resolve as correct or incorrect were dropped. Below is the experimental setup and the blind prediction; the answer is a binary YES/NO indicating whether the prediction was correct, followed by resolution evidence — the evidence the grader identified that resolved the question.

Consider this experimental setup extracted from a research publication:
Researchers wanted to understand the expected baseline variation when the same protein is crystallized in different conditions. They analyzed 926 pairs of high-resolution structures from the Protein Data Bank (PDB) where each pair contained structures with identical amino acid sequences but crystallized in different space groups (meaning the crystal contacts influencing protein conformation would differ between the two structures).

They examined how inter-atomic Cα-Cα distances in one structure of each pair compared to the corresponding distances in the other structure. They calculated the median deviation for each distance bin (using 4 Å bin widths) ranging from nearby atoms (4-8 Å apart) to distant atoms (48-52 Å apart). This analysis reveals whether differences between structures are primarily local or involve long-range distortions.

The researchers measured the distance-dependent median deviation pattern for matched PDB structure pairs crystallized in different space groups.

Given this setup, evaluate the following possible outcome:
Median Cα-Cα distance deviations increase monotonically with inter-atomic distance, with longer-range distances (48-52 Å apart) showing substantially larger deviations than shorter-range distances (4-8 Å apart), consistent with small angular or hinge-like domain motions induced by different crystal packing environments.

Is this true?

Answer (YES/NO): YES